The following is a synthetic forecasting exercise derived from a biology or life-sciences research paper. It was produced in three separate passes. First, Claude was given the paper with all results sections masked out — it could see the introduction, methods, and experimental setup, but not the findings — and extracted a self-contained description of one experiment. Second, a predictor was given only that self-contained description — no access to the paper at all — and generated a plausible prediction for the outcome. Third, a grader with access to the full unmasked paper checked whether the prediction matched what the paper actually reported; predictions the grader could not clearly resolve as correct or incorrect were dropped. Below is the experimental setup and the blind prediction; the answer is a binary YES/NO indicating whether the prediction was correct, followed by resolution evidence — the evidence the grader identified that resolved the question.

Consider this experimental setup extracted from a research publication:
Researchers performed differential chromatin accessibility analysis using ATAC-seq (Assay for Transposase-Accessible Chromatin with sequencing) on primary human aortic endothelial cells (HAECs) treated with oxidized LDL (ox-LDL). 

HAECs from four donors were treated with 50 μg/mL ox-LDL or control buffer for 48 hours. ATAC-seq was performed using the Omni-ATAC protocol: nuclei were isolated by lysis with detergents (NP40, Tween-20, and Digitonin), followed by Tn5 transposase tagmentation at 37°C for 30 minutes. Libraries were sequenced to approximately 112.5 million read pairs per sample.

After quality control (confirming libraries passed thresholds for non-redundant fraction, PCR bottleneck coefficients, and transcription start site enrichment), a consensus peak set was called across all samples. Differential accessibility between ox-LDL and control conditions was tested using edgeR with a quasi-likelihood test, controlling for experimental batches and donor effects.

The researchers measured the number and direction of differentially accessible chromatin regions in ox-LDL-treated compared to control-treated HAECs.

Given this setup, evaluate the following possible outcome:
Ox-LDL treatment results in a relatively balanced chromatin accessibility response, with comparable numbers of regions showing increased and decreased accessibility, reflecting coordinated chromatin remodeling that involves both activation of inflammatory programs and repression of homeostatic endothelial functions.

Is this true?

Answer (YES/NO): NO